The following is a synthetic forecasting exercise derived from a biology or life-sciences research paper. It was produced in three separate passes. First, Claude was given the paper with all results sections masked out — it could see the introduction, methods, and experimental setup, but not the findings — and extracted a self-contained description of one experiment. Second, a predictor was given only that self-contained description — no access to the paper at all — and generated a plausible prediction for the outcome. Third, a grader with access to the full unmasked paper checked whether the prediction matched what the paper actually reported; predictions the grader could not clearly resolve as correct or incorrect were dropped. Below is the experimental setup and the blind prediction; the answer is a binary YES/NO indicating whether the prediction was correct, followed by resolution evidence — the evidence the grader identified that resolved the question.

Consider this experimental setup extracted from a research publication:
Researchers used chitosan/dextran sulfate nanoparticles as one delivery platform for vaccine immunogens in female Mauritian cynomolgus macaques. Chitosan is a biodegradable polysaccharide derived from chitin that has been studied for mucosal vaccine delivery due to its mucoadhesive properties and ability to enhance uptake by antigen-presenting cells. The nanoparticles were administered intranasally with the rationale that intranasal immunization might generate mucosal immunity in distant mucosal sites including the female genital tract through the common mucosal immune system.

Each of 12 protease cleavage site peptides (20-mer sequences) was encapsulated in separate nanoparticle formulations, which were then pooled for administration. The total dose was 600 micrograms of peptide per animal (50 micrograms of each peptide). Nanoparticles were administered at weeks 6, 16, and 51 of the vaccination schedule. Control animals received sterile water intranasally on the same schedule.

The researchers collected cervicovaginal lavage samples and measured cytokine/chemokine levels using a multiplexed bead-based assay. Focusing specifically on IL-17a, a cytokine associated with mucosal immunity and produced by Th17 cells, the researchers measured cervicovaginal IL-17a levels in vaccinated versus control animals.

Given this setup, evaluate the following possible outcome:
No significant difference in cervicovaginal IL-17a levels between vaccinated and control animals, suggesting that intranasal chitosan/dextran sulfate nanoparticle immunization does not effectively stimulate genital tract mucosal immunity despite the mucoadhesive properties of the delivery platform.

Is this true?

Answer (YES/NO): YES